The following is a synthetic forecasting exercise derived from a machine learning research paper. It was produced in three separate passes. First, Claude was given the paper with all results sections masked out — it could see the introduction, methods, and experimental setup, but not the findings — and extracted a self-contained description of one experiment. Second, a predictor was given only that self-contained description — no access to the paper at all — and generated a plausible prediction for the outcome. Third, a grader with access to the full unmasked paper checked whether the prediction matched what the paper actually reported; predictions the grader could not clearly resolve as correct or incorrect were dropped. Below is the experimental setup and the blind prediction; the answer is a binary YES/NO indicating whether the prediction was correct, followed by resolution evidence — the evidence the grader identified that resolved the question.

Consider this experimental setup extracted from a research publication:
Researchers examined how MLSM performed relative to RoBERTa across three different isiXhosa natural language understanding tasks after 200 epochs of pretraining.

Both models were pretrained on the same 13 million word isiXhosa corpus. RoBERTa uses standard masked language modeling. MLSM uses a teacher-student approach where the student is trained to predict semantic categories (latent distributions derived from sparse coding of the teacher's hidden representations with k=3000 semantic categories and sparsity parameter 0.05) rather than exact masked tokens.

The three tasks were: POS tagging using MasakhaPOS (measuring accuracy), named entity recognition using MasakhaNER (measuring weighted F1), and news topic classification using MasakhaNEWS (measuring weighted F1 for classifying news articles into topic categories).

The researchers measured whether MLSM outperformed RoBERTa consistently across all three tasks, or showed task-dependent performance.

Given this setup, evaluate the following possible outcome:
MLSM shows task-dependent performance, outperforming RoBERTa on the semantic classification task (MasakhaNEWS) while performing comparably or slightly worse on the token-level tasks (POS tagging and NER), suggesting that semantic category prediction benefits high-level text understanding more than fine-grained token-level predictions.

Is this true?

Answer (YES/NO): NO